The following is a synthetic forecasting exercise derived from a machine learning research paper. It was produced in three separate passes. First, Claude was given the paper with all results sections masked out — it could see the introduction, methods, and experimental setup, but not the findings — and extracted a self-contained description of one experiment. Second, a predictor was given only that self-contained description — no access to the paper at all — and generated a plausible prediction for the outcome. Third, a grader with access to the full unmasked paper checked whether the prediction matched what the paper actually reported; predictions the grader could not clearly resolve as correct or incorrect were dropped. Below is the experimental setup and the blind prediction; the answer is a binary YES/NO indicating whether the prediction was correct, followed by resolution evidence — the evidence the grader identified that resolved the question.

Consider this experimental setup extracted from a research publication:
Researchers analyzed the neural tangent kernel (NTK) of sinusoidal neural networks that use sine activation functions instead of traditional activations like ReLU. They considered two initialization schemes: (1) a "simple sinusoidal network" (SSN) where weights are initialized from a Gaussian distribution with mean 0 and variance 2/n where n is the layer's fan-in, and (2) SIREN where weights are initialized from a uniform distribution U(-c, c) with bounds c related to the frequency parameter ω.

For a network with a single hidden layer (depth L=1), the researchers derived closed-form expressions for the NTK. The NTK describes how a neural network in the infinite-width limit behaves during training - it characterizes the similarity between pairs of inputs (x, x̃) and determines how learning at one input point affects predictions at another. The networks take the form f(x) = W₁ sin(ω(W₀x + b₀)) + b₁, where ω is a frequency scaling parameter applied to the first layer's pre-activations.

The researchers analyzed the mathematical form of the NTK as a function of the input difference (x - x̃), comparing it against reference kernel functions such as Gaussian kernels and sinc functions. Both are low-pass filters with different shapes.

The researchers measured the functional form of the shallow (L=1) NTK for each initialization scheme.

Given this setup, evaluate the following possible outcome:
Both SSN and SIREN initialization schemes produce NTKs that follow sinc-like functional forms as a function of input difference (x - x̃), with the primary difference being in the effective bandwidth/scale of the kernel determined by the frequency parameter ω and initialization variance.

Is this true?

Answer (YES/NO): NO